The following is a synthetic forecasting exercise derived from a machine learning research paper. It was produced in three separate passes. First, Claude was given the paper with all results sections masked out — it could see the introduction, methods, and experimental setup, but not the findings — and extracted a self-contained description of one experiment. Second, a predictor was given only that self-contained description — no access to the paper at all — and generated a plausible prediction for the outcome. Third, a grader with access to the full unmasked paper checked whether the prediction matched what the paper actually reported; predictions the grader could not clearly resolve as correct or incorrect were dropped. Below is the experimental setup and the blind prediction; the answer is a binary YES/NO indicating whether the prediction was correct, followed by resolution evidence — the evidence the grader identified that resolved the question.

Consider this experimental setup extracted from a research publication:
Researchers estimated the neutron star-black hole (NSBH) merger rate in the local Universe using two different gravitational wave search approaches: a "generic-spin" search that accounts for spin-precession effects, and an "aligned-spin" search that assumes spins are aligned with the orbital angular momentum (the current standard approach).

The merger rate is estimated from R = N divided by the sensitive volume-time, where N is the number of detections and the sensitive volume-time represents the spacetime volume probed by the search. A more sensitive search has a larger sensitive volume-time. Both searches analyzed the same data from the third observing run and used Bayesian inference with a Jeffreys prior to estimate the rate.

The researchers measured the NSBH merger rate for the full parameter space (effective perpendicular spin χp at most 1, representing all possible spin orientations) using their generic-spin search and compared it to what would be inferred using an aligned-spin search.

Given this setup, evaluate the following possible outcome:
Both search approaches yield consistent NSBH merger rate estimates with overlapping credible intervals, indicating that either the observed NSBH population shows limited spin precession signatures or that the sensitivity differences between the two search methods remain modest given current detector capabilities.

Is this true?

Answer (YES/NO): YES